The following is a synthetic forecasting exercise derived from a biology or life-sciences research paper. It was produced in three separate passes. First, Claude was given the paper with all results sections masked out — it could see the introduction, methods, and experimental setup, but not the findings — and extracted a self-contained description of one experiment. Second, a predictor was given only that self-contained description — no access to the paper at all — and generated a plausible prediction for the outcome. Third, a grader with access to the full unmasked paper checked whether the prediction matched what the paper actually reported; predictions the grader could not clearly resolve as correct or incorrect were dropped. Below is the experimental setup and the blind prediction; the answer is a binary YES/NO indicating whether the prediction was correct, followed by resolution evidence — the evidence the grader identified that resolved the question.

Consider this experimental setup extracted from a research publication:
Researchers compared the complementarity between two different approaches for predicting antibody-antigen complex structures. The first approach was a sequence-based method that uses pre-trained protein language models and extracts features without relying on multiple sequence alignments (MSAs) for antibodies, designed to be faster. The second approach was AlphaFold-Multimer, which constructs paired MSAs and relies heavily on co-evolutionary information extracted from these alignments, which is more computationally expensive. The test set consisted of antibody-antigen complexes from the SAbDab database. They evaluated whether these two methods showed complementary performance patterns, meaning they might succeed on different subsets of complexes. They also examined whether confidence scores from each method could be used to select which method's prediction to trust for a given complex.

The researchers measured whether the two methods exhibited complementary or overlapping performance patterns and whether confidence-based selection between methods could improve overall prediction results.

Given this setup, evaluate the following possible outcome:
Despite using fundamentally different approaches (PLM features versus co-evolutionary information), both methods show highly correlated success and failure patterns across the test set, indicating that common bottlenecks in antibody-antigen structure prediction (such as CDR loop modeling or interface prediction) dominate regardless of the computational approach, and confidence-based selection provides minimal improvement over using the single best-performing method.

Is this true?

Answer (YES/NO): NO